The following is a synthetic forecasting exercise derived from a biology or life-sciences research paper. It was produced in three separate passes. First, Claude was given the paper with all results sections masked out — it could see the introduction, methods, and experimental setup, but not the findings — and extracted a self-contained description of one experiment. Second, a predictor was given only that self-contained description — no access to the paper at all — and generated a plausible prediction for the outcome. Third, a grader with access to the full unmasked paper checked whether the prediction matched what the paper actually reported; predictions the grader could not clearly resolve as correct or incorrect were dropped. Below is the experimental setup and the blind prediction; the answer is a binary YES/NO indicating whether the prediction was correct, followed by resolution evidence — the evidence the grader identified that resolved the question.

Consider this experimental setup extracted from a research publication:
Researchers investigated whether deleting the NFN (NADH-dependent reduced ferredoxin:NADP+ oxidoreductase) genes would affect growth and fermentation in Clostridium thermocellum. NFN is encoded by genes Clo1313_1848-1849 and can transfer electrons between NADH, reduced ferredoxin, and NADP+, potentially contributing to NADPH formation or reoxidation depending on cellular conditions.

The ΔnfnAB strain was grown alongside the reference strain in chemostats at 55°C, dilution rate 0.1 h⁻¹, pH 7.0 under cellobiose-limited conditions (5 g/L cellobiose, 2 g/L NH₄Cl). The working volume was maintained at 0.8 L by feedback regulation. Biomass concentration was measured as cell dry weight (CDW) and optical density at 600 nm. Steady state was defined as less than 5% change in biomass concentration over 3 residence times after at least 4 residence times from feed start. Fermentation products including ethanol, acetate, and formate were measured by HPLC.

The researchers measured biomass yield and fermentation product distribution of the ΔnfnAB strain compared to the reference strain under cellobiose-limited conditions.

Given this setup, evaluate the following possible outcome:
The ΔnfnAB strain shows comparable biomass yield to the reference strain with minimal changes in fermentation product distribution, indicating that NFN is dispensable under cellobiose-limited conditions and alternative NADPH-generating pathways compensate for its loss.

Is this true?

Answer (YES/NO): NO